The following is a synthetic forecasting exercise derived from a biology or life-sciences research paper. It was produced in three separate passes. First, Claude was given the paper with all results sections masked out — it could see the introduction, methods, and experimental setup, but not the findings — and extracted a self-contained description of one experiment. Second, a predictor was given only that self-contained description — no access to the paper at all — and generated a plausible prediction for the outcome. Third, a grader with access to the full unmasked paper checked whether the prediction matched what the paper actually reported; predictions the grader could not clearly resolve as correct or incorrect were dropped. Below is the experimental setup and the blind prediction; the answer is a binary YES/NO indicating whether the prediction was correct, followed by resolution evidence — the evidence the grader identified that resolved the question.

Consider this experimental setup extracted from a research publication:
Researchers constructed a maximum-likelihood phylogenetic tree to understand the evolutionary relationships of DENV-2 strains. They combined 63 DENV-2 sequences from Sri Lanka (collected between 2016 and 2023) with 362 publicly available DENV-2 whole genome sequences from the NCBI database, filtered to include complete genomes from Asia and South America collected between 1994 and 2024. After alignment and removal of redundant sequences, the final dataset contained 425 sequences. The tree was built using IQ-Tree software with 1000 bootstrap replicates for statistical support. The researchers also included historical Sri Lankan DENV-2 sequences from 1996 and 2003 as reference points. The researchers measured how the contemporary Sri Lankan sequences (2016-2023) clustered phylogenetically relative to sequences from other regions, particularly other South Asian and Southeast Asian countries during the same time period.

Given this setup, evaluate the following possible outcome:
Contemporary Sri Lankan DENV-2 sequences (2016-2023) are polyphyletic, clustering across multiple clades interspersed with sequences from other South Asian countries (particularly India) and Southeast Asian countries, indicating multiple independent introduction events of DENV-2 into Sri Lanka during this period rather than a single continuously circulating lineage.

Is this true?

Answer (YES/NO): NO